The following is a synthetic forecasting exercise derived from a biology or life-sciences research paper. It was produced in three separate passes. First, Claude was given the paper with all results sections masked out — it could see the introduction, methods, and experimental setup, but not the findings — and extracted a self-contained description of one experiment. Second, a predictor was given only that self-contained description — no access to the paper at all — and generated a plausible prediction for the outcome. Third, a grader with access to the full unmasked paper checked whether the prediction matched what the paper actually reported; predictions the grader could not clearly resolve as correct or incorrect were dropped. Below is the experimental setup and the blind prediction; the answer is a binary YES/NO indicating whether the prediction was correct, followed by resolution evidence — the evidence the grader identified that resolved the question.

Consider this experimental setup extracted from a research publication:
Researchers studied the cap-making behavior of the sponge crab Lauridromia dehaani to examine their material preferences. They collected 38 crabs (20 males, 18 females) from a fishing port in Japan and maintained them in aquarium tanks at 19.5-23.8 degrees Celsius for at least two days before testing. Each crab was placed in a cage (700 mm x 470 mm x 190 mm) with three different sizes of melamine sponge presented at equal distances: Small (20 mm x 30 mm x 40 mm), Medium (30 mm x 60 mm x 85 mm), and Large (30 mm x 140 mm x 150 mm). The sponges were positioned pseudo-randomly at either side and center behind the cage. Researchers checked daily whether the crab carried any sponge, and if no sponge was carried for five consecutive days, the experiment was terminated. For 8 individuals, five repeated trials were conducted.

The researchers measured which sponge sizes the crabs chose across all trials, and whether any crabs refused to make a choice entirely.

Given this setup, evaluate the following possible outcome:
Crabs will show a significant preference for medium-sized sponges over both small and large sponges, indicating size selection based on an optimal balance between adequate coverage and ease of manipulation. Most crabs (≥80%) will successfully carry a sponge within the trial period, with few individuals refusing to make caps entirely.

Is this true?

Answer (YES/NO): NO